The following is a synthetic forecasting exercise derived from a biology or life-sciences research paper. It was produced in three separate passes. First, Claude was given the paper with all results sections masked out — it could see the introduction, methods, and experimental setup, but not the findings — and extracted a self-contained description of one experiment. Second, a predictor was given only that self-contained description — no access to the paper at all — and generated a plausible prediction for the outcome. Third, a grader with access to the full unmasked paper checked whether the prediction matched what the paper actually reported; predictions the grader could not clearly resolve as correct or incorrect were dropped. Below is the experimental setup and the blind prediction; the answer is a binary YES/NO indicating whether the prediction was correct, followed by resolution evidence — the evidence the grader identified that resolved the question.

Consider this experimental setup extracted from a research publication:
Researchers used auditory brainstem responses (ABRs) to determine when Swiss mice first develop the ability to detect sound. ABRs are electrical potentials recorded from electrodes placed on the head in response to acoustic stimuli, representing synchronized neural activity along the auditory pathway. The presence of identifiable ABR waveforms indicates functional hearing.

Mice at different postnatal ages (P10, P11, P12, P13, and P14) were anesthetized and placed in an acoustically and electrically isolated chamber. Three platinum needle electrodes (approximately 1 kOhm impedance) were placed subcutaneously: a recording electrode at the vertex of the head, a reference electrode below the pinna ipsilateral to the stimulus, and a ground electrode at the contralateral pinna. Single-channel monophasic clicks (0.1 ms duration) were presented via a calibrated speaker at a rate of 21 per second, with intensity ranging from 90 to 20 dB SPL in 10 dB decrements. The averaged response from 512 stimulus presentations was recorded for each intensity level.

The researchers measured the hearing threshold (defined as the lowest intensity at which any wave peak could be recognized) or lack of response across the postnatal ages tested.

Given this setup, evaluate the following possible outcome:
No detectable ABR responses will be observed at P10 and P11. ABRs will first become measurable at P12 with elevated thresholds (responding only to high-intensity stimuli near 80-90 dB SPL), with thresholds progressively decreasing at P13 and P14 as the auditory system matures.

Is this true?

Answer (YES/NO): NO